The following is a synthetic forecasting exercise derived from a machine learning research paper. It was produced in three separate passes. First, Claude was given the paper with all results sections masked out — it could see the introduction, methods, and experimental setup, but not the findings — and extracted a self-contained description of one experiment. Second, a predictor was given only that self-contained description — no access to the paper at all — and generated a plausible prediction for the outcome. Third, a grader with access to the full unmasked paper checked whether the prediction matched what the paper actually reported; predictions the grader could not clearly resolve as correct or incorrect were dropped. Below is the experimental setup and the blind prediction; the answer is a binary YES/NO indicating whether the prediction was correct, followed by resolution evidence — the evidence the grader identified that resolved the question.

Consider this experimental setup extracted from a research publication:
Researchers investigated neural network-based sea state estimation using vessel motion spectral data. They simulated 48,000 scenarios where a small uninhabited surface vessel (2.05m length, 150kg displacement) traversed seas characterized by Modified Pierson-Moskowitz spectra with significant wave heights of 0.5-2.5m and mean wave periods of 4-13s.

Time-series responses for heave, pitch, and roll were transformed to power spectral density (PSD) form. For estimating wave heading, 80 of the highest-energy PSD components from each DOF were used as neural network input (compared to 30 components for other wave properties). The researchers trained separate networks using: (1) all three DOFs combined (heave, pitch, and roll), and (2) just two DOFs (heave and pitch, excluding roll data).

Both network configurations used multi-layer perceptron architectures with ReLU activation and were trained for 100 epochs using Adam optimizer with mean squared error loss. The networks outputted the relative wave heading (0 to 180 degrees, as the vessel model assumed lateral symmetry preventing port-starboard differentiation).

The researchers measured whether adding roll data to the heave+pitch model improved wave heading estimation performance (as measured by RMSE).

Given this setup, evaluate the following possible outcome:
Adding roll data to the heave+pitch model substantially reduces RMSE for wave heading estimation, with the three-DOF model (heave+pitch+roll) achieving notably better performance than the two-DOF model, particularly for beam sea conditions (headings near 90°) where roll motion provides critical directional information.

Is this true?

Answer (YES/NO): NO